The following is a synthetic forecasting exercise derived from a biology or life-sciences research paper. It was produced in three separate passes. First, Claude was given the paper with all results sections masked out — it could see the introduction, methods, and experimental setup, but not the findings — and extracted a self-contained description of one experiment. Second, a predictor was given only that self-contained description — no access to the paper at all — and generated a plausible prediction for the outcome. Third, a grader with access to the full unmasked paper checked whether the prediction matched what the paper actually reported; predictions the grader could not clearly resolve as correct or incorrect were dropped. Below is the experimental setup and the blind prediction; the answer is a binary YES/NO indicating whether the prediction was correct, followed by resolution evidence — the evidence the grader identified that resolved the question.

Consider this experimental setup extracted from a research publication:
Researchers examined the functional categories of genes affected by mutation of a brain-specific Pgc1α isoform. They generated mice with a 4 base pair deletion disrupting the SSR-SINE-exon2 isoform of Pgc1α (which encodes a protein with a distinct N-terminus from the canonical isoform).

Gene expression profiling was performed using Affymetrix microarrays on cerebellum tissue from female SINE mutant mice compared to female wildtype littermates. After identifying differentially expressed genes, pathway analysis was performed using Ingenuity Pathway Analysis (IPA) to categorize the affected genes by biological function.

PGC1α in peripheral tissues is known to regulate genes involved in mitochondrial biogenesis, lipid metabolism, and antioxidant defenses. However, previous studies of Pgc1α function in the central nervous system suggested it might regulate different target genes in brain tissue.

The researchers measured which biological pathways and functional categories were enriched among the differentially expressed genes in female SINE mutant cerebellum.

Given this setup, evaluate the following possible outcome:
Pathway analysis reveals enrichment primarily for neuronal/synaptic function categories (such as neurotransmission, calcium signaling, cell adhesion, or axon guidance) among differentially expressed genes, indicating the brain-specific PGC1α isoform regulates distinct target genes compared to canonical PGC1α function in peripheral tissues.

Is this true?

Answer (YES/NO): YES